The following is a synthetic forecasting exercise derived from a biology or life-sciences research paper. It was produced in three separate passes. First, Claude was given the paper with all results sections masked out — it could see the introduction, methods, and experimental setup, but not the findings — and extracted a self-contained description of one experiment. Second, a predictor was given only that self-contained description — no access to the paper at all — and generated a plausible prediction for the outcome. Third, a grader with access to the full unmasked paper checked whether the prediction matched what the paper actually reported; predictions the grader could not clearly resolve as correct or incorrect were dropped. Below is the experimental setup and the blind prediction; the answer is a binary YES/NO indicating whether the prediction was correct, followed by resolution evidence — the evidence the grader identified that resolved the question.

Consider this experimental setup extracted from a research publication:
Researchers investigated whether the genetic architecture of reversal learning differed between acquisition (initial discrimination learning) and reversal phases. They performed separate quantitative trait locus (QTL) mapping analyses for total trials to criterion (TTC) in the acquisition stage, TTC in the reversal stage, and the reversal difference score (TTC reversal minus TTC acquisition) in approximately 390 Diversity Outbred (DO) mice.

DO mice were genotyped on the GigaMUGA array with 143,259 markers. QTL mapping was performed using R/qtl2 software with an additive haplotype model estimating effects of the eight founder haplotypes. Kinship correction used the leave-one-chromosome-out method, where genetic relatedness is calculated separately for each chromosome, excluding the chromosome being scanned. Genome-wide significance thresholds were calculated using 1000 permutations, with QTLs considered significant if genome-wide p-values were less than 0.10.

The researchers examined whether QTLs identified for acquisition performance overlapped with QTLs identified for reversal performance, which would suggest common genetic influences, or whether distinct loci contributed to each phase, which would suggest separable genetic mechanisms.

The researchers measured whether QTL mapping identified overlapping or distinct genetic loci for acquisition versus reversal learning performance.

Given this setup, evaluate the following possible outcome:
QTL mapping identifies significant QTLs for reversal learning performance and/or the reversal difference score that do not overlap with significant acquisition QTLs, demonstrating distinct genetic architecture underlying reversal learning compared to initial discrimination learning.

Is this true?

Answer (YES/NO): YES